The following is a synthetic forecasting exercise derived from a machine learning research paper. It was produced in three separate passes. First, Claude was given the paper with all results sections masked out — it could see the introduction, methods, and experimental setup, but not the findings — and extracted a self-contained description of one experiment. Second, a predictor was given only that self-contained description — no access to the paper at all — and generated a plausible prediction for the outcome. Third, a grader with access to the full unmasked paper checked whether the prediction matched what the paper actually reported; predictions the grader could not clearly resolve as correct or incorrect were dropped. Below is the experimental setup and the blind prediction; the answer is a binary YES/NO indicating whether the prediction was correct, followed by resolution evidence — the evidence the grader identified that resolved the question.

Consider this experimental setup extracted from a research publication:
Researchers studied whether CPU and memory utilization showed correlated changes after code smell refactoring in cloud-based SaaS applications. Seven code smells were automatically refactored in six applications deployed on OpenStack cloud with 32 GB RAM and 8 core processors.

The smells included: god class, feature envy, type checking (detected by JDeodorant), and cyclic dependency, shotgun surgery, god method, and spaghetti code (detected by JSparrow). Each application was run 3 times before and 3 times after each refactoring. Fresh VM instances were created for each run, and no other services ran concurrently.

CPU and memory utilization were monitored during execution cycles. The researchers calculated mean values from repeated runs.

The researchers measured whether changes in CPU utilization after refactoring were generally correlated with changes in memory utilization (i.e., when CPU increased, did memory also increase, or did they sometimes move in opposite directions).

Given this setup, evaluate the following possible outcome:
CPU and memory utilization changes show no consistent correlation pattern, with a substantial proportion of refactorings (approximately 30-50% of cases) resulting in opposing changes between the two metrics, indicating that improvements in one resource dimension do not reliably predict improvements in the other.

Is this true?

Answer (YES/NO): NO